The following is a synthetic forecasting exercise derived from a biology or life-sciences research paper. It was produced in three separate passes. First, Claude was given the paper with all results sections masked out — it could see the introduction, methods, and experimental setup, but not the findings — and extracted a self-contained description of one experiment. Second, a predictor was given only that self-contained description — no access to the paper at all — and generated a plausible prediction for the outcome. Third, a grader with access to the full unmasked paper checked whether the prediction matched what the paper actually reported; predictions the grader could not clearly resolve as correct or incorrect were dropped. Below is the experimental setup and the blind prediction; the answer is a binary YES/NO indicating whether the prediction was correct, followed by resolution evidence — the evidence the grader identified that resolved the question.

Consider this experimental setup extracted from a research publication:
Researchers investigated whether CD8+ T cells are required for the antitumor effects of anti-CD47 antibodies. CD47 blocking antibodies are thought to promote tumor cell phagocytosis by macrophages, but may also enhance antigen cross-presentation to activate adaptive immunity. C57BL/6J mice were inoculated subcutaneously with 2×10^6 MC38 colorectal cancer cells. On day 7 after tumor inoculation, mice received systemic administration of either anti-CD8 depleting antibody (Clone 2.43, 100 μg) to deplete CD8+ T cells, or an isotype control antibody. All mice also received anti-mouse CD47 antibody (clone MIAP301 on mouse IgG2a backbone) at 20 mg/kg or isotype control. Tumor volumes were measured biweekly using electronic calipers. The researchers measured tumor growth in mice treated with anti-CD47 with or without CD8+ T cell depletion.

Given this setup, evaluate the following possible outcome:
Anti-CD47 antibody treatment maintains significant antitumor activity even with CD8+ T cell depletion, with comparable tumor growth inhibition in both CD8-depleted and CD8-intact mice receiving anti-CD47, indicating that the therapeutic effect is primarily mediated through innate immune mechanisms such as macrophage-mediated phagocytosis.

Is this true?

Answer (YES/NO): NO